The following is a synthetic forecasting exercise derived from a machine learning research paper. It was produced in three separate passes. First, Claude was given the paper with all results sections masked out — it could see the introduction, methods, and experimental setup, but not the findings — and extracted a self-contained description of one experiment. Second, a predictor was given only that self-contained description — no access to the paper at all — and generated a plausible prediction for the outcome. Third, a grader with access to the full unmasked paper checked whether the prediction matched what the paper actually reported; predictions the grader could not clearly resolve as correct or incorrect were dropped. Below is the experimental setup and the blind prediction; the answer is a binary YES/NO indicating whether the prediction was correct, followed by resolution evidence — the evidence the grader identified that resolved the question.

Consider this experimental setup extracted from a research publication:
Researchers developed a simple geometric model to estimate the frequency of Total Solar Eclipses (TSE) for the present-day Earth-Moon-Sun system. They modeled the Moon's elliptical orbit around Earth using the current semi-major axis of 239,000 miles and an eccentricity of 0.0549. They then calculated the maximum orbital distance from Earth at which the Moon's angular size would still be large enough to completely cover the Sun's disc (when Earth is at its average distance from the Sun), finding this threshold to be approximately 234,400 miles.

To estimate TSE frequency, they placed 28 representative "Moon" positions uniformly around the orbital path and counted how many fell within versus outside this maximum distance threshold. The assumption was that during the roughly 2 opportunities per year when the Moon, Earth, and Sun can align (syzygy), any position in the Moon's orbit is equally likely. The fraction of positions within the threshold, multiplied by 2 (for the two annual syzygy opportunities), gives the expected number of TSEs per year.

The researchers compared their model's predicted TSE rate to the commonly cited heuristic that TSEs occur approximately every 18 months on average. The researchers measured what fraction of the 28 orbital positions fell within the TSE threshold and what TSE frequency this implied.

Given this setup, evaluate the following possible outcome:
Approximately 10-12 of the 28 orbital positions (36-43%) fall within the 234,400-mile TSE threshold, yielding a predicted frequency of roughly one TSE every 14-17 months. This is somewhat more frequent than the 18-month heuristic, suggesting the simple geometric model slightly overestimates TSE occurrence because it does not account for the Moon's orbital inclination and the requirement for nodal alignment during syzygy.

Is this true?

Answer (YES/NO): NO